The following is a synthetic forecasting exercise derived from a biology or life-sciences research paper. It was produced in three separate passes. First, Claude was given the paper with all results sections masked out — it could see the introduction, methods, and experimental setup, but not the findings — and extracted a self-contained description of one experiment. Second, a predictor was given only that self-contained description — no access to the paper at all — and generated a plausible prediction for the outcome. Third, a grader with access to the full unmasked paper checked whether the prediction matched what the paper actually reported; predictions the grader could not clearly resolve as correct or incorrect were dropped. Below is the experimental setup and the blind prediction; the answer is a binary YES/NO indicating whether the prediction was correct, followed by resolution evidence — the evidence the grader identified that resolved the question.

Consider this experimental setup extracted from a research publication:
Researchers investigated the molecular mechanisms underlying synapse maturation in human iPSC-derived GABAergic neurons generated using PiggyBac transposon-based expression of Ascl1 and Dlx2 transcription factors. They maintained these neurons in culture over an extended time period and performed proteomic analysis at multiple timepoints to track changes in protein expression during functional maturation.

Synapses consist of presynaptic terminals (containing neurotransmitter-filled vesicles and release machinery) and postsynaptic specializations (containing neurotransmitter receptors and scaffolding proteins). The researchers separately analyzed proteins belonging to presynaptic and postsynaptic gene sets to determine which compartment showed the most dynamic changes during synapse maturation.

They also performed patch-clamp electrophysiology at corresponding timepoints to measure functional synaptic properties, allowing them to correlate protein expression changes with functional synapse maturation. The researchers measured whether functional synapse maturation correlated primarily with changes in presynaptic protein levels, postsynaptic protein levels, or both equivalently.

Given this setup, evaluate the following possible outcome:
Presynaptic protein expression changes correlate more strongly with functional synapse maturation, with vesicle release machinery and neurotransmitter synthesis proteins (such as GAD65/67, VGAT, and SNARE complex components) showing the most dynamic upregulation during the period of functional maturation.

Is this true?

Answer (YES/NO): YES